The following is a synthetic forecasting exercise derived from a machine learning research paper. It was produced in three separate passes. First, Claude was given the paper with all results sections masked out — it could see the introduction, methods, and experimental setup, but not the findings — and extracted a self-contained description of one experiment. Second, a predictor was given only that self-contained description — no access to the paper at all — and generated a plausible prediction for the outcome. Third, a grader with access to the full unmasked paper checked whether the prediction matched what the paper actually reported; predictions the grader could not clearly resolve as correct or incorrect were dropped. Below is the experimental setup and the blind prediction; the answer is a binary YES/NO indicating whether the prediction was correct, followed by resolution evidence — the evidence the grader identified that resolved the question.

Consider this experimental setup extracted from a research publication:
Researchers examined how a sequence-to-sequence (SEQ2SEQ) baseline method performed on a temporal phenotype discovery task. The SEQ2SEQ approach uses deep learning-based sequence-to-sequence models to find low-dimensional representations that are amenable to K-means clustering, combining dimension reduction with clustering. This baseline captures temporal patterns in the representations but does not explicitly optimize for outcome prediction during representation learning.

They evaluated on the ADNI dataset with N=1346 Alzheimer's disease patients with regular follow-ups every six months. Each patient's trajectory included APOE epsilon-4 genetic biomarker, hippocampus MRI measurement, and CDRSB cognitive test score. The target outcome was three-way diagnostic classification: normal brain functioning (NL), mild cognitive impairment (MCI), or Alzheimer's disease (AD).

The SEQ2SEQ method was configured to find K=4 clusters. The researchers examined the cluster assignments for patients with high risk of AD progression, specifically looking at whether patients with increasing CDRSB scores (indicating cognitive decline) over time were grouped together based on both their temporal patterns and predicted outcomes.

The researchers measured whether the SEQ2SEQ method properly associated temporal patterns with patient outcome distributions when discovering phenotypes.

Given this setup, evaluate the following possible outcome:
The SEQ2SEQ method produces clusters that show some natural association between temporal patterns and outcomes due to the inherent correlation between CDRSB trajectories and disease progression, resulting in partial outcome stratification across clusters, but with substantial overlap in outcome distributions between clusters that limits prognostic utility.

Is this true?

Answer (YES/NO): NO